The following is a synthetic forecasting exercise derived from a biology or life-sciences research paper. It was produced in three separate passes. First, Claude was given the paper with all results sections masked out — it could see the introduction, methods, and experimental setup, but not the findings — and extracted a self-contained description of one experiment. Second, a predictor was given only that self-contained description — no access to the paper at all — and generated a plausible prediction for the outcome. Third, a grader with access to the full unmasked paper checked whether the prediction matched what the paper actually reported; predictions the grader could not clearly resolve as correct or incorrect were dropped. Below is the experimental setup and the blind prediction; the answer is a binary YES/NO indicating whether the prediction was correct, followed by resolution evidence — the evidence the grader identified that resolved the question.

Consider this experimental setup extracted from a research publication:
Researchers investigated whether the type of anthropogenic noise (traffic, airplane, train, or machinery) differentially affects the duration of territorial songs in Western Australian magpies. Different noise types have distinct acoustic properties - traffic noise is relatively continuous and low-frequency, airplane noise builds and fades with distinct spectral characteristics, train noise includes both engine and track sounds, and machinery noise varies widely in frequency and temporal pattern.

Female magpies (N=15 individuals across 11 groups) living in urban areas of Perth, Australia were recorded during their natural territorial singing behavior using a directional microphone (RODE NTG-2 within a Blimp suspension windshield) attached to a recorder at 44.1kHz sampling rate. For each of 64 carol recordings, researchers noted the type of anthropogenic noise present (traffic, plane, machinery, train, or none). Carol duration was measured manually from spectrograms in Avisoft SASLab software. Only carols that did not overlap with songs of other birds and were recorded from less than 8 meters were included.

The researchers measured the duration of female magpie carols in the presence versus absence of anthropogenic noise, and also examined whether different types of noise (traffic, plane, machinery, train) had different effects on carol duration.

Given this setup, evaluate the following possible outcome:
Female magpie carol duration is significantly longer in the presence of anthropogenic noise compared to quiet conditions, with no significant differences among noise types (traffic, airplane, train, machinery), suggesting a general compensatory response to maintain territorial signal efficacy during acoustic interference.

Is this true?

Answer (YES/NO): NO